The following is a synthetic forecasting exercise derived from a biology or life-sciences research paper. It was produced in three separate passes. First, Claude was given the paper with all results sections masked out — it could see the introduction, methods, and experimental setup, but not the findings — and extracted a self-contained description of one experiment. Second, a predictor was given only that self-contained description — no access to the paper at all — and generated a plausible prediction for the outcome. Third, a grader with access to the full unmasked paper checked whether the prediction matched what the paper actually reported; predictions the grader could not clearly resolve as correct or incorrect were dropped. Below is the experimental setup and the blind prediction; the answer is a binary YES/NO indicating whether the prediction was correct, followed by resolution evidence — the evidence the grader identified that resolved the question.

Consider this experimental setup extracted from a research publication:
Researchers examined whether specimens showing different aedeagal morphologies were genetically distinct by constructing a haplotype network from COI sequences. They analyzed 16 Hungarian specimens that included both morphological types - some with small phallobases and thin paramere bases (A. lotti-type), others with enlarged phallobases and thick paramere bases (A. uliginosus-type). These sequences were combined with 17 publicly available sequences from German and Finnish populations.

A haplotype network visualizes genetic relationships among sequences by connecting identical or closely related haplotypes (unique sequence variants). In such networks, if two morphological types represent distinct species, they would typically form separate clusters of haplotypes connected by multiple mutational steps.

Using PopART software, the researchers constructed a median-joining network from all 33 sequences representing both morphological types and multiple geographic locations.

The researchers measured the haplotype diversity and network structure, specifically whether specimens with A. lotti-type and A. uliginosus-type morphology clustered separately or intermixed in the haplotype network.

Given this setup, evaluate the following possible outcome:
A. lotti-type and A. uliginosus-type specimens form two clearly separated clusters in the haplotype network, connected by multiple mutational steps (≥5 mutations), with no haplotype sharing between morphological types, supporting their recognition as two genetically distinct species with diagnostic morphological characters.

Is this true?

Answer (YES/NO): NO